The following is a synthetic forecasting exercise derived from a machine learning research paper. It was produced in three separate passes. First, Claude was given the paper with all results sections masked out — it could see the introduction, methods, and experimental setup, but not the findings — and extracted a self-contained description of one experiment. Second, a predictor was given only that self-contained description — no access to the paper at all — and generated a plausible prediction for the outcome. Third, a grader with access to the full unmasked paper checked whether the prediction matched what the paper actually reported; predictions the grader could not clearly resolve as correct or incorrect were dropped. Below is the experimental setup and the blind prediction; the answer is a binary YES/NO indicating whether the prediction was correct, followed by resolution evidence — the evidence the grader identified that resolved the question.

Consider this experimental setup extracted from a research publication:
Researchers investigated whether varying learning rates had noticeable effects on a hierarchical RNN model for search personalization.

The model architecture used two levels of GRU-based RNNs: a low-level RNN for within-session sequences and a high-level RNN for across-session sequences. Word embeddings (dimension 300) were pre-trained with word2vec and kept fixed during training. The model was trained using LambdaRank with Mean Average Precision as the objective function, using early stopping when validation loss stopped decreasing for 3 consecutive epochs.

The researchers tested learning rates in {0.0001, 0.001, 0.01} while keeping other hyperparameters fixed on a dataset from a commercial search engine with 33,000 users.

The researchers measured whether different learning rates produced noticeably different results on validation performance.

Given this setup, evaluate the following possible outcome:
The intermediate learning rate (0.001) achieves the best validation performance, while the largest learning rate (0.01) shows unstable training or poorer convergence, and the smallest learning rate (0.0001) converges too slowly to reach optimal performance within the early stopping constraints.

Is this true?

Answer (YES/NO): NO